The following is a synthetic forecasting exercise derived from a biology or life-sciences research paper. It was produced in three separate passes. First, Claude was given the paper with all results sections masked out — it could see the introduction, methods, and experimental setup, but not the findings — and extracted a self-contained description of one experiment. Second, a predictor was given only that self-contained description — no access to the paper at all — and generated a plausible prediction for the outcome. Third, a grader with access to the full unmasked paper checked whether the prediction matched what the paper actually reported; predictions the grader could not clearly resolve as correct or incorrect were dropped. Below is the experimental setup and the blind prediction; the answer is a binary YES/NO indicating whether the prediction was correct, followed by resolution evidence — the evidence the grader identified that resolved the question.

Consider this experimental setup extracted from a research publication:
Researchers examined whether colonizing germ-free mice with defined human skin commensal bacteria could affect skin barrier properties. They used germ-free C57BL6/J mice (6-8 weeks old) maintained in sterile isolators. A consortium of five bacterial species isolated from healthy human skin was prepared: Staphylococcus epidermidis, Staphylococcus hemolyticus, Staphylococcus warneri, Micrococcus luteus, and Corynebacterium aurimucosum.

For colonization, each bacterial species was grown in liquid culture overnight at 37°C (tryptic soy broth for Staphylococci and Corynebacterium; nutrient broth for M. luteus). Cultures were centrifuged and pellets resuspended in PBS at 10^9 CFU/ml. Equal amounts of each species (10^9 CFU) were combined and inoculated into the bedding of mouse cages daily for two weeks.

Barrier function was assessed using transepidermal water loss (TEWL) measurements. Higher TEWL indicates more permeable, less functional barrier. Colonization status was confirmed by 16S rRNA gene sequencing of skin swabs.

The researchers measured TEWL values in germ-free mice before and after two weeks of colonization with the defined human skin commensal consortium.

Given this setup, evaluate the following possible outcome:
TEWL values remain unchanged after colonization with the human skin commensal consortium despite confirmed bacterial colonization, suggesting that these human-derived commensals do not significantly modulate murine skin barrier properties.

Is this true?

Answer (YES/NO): NO